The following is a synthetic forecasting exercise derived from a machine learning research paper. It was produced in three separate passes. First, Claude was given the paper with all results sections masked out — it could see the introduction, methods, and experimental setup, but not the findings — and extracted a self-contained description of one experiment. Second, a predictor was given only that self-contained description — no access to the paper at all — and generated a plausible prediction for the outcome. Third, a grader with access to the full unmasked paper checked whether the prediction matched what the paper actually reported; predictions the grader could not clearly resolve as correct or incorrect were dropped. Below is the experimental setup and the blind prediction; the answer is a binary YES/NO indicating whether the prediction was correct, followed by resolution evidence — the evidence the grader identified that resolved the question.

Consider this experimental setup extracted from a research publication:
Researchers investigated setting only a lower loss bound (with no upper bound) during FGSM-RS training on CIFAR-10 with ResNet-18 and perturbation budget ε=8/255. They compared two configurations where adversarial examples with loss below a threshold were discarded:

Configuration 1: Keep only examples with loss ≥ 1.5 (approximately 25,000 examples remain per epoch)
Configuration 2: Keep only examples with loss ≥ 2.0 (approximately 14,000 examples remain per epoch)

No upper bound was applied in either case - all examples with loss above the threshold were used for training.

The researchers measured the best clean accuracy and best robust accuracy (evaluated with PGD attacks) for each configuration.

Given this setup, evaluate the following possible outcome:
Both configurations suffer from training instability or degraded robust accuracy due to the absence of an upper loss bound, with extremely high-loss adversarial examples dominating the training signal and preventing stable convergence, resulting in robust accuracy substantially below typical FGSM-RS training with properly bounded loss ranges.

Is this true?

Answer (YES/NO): NO